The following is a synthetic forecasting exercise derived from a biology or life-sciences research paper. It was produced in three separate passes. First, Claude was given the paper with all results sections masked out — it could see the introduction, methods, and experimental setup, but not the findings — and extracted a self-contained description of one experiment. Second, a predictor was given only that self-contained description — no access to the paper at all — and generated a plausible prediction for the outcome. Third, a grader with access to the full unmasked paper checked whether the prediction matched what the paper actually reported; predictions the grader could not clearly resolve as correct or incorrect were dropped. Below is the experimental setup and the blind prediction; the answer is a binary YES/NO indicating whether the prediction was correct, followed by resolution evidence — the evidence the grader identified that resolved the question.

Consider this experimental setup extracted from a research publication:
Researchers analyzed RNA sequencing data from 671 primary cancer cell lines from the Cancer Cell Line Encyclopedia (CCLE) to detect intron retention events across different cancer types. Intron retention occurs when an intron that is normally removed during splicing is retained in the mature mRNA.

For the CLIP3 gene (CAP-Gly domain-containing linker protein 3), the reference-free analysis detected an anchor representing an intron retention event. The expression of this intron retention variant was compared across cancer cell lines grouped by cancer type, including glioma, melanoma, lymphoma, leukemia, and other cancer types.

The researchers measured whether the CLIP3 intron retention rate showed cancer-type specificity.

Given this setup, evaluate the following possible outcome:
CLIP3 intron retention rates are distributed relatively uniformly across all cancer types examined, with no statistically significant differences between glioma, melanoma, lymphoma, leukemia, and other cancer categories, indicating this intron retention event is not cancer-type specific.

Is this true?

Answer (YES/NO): NO